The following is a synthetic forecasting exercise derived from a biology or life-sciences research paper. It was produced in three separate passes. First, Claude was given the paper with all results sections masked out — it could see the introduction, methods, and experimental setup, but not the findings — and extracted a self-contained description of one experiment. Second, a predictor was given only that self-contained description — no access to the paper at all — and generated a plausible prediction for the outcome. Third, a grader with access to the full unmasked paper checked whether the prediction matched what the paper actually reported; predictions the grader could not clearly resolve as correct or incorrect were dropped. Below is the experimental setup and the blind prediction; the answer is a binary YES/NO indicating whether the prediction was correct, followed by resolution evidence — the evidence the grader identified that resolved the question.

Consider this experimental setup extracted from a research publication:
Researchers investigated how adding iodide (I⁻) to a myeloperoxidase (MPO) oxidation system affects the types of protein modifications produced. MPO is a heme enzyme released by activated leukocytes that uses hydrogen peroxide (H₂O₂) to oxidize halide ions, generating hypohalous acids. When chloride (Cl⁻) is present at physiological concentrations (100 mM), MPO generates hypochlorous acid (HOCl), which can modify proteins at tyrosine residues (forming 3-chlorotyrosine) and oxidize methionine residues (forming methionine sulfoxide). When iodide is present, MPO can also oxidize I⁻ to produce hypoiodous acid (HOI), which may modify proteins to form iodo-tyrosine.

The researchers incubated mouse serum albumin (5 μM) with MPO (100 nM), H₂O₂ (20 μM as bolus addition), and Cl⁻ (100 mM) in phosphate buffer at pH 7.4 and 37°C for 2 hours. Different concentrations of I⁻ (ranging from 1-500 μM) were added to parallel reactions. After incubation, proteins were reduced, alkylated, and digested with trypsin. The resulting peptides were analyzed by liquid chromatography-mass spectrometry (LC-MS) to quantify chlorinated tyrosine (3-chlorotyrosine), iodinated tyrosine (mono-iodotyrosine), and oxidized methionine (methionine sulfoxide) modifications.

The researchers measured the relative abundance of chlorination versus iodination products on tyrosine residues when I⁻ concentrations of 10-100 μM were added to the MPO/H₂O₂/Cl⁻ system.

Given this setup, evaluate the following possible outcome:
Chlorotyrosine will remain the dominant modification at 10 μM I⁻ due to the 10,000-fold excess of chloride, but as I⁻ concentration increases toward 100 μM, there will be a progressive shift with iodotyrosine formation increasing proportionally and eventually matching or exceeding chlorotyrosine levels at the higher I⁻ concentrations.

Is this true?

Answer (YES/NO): NO